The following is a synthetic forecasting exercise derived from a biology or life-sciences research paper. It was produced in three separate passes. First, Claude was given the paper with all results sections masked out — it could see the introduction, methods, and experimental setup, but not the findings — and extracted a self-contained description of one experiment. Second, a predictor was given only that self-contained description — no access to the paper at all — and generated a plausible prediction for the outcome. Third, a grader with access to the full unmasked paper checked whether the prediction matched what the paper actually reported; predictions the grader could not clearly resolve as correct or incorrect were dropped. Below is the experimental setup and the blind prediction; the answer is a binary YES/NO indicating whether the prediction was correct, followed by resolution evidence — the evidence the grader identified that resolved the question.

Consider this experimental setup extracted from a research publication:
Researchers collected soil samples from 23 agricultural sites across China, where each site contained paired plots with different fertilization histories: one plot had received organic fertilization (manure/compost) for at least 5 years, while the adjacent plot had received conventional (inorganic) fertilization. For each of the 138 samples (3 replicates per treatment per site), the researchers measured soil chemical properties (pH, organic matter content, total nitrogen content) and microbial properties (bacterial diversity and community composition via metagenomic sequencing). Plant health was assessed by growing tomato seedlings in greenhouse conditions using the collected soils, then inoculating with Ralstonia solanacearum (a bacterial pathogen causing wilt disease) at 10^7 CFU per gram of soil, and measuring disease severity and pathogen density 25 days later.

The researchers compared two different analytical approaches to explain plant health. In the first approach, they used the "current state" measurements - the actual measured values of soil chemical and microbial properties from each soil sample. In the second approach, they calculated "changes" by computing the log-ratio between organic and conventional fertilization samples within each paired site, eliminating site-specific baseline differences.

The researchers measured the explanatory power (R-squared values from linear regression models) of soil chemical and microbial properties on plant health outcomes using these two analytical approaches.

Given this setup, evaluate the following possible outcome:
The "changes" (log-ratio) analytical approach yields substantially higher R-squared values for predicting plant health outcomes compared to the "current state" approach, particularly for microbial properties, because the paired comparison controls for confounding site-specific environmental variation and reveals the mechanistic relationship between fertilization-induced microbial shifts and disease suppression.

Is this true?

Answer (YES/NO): YES